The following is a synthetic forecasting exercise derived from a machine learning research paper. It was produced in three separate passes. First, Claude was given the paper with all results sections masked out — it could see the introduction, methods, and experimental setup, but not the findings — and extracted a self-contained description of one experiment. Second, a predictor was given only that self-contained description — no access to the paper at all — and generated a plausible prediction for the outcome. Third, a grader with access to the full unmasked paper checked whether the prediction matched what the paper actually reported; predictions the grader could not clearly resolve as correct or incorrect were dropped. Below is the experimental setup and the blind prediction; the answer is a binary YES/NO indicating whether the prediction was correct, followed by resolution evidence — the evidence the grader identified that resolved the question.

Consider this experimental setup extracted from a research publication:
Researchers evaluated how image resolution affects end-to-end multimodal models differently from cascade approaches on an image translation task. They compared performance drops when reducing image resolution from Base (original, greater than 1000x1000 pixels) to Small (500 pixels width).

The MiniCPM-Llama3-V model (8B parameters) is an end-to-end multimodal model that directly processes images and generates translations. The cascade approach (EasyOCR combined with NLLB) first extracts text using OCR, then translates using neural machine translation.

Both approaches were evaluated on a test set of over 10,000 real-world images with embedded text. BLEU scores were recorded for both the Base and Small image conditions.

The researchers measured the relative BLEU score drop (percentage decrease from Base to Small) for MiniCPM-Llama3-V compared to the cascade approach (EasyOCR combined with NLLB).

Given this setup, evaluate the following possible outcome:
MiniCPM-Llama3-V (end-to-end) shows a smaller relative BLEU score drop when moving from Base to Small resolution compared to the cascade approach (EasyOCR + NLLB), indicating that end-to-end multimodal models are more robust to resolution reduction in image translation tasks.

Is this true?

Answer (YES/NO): NO